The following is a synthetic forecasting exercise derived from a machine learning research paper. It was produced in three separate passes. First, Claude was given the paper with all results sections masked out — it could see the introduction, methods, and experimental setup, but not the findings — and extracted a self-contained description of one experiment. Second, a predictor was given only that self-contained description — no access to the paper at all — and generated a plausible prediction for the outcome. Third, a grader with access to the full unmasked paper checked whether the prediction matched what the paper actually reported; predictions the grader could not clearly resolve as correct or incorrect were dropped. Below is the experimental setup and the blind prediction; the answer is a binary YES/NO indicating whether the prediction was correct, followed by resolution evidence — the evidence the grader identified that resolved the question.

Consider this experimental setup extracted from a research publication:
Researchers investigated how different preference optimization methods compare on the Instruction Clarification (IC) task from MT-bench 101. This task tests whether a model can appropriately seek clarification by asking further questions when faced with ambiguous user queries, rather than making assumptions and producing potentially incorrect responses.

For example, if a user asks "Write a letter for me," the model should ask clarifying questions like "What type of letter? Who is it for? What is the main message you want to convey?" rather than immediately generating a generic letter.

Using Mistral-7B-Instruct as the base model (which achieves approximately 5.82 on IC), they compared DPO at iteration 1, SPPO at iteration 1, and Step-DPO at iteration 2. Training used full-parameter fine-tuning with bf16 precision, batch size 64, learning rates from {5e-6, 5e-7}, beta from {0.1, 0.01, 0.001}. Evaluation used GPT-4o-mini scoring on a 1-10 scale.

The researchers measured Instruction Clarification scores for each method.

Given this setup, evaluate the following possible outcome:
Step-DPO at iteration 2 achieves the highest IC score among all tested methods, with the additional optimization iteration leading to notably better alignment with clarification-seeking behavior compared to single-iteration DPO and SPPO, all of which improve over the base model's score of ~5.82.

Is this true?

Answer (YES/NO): NO